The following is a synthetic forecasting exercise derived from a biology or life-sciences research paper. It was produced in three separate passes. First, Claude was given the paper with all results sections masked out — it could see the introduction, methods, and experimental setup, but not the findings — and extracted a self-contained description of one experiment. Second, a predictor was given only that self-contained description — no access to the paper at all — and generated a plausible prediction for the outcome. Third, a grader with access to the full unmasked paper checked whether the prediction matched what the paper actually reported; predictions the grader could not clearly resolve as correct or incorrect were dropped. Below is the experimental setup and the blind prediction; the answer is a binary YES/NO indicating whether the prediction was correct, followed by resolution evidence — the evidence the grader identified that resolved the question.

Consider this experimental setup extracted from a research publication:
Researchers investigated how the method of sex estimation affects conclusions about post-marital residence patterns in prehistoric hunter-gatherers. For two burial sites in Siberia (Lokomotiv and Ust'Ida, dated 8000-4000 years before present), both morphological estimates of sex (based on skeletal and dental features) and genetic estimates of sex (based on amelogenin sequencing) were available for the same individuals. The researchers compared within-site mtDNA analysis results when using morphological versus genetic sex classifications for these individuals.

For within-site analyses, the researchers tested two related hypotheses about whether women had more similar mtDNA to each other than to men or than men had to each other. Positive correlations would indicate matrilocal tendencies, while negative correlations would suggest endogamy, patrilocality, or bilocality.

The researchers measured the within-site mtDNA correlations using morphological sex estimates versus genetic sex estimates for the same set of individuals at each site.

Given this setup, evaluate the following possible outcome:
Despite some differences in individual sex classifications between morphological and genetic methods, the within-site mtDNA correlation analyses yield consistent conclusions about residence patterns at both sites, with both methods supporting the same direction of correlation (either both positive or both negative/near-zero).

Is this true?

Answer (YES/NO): NO